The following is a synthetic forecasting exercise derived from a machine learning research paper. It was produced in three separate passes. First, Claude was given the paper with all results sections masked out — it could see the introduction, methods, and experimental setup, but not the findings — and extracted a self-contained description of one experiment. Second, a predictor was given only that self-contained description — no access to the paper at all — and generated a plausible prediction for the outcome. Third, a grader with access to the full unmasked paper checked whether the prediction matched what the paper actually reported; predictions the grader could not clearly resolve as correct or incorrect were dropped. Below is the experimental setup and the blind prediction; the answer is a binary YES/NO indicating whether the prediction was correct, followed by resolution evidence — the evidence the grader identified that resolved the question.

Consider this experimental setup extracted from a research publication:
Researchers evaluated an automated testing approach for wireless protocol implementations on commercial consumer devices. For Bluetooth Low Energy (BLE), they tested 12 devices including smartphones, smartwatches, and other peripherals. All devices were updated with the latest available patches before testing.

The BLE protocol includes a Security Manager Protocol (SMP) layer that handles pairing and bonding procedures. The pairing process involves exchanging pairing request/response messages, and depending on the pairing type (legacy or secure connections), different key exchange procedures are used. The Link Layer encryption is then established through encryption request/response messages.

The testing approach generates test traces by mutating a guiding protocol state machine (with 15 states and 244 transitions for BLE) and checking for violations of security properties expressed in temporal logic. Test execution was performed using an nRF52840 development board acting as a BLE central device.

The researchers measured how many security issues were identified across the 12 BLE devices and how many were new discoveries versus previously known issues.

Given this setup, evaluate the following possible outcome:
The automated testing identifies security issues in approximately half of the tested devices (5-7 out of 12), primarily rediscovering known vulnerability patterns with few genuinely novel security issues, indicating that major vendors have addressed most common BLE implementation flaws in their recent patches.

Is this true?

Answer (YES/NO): NO